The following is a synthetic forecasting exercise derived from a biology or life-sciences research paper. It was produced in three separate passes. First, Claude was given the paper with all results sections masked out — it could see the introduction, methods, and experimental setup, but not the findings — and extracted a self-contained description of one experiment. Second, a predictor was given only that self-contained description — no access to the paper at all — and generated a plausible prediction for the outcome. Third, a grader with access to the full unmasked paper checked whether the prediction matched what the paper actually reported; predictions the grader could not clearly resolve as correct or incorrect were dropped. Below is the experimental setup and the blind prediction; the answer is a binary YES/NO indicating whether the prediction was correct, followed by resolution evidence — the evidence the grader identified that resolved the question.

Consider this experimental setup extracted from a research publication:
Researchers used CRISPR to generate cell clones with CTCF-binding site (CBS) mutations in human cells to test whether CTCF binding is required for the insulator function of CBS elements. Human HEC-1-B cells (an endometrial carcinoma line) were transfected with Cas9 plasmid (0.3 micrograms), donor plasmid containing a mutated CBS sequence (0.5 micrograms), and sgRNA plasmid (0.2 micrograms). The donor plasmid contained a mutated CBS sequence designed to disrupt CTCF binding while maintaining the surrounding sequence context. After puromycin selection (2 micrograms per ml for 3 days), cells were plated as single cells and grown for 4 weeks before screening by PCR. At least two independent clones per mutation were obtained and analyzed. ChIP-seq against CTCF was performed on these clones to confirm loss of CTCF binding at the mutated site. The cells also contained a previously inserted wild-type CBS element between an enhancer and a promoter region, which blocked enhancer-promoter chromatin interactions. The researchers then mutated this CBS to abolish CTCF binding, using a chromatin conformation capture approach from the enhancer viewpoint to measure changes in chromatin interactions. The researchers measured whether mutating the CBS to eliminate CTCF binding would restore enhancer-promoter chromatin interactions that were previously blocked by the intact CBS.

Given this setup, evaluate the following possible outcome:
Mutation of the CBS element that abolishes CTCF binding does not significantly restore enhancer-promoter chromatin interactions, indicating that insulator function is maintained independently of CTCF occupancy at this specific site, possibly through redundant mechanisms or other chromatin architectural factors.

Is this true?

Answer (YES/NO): NO